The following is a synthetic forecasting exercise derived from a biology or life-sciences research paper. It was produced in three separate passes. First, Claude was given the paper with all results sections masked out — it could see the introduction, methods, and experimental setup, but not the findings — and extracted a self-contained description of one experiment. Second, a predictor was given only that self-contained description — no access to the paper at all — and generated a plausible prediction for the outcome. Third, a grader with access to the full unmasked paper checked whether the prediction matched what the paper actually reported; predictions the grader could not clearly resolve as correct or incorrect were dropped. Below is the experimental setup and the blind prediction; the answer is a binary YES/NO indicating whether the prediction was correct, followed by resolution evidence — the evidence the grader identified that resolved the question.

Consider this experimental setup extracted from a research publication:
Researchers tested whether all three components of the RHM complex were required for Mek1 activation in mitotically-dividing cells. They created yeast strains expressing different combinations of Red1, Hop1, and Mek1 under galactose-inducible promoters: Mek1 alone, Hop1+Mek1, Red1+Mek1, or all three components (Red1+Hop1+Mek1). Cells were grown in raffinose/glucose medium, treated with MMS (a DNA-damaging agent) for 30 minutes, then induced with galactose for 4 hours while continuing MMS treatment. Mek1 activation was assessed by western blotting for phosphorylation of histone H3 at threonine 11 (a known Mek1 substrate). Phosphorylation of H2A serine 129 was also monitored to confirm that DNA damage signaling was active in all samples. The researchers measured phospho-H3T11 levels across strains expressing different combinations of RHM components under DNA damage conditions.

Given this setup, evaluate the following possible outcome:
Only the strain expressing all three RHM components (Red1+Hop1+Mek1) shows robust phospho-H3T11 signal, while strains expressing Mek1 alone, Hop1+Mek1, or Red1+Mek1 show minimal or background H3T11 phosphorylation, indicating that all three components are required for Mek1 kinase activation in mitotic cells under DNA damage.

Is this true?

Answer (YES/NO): YES